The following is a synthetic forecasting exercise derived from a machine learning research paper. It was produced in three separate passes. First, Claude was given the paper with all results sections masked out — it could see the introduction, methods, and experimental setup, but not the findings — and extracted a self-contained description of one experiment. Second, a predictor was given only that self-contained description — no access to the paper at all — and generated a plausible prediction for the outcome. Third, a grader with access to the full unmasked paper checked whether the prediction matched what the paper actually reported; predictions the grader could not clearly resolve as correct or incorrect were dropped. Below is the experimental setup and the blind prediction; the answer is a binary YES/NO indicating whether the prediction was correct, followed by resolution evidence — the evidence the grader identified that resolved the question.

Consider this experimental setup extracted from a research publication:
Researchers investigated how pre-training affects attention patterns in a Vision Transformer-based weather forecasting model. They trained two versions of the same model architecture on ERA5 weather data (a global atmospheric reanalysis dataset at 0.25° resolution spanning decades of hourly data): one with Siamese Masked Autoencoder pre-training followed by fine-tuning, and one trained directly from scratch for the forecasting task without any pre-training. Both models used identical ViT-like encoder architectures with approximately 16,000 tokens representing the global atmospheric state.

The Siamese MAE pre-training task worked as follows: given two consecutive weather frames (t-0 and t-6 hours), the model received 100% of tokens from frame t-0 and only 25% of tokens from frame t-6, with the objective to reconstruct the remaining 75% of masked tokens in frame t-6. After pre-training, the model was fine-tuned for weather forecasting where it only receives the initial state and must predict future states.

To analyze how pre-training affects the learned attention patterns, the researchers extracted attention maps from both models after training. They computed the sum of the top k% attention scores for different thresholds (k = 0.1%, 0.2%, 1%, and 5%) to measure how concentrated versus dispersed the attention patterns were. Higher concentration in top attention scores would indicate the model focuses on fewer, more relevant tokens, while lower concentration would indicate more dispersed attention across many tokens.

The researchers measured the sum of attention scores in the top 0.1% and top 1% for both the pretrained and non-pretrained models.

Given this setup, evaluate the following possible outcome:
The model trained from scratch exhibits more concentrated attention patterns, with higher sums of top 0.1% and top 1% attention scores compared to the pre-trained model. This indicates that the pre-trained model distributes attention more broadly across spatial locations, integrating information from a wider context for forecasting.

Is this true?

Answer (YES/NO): NO